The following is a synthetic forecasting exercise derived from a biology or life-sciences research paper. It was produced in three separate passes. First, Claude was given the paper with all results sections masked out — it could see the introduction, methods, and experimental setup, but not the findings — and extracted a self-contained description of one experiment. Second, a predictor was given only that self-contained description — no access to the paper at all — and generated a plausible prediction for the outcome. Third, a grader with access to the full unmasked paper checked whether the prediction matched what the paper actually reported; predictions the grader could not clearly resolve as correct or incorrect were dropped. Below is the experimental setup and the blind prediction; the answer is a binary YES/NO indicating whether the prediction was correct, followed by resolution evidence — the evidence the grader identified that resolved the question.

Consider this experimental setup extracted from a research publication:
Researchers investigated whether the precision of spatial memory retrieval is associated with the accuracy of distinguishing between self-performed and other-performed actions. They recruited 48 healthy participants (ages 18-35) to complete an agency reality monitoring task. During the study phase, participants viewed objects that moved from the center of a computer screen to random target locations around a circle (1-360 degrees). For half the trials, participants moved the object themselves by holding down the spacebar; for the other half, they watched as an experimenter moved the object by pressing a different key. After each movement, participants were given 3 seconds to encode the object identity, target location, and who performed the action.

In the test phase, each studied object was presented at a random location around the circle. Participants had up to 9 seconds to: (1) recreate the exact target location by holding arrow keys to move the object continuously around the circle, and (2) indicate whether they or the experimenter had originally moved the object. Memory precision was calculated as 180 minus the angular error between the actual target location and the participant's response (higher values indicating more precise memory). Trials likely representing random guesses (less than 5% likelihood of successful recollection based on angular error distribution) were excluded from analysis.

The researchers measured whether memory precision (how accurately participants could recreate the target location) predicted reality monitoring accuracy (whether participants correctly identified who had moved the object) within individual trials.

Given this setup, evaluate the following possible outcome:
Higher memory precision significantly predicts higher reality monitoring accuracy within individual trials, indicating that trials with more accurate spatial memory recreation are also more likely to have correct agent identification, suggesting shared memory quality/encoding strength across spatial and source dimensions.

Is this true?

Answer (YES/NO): NO